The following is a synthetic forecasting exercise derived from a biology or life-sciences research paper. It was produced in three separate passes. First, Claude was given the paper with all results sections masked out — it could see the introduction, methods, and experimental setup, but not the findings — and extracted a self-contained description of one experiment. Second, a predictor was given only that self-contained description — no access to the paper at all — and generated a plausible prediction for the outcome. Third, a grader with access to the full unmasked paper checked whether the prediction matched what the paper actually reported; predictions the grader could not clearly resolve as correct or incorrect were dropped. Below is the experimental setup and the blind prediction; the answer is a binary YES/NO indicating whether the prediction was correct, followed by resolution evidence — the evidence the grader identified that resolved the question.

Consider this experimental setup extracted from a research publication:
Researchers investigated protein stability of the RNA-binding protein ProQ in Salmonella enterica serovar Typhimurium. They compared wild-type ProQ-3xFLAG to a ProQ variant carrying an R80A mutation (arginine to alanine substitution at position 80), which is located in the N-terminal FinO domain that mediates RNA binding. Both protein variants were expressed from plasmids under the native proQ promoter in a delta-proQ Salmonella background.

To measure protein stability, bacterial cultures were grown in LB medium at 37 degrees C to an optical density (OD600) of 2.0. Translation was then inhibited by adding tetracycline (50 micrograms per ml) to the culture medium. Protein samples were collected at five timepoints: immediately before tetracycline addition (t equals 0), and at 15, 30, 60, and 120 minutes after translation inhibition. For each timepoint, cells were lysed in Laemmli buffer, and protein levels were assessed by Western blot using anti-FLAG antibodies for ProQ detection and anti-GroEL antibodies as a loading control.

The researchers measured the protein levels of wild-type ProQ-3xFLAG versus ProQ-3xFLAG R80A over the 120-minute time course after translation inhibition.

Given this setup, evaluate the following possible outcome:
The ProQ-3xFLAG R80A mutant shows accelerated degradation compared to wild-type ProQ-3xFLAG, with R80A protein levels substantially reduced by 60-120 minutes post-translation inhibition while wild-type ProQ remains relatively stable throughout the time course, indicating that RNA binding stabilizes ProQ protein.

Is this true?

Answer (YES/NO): YES